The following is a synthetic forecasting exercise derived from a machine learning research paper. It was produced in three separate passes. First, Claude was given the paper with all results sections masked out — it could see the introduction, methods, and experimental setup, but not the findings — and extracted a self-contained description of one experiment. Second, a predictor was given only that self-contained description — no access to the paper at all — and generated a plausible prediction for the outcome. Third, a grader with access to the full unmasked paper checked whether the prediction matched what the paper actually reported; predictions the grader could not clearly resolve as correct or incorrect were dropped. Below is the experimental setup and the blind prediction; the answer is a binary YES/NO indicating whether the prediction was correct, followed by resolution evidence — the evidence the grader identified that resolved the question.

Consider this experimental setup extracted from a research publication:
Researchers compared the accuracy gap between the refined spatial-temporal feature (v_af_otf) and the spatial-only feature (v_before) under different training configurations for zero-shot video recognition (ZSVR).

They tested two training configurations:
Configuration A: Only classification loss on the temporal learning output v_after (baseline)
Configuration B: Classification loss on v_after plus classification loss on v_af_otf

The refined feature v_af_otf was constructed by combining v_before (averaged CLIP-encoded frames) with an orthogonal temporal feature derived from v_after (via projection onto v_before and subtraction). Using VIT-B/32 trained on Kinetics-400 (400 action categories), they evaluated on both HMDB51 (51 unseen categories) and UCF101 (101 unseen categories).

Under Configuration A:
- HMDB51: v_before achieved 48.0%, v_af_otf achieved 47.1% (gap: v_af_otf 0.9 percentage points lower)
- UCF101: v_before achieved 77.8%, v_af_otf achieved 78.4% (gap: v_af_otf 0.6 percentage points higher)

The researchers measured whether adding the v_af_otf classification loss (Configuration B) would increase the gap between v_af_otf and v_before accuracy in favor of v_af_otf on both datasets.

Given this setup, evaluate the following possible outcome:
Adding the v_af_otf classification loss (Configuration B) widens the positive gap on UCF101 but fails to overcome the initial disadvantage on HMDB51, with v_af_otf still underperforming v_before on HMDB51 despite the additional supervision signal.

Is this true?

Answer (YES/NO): NO